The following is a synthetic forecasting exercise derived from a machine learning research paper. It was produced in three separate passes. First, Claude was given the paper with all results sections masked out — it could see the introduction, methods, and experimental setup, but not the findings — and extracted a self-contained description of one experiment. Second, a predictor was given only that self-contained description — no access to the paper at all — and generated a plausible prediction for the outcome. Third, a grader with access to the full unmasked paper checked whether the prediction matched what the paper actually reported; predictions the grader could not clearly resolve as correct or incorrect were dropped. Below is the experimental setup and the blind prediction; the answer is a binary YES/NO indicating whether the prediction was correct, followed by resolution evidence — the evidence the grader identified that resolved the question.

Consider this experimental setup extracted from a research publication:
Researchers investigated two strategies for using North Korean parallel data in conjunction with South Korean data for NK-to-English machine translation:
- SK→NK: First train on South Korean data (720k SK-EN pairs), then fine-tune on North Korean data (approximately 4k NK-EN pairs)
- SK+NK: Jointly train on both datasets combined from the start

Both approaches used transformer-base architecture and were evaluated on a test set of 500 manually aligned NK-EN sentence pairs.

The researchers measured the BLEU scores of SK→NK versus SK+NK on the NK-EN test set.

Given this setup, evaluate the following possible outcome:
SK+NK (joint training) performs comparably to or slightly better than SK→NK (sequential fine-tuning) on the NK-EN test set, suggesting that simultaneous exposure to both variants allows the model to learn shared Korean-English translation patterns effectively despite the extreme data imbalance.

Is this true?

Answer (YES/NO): NO